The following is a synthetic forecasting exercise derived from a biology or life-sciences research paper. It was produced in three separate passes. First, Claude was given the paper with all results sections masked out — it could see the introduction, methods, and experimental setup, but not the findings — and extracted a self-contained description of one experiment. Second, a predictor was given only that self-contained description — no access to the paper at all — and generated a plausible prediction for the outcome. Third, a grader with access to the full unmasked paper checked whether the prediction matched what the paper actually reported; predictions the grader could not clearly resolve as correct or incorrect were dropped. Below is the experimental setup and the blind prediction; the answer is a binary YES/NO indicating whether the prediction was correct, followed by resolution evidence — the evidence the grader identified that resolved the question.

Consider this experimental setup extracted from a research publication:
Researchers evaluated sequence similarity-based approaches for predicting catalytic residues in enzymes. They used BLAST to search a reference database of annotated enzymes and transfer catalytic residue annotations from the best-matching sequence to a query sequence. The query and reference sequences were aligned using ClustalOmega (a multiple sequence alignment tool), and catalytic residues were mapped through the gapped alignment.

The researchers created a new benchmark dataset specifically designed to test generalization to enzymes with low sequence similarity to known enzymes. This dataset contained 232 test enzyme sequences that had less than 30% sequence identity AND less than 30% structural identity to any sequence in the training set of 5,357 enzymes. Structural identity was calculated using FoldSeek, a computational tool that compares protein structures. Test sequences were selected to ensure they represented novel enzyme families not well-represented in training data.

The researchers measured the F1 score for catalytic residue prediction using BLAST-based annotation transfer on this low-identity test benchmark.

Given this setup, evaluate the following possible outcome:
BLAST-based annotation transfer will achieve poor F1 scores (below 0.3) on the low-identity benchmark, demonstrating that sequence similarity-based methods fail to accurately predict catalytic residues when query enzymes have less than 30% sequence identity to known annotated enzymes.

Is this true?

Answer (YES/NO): NO